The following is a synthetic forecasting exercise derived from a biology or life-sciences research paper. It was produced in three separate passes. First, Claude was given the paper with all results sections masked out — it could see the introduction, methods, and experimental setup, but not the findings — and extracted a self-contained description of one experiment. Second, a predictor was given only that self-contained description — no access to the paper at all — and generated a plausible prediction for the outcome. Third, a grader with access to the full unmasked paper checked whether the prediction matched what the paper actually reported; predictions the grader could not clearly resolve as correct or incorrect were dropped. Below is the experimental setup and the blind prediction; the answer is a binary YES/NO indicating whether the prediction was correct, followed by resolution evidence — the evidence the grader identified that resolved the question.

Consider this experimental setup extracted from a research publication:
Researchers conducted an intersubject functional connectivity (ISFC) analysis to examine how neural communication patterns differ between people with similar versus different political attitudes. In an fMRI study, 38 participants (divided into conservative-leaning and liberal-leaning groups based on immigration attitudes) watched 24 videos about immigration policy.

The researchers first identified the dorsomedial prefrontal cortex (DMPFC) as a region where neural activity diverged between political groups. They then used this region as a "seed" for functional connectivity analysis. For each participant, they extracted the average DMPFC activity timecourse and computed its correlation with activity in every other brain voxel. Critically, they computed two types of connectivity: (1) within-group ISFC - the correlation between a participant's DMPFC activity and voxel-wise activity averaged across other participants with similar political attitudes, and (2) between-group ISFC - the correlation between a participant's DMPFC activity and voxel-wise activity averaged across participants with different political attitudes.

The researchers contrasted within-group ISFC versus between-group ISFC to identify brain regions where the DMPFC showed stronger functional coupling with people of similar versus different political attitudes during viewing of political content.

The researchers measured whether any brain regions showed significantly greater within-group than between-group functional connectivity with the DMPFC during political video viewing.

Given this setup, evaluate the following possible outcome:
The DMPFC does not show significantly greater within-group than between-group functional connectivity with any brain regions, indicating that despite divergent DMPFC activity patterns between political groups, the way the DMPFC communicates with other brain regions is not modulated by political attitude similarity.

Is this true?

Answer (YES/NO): NO